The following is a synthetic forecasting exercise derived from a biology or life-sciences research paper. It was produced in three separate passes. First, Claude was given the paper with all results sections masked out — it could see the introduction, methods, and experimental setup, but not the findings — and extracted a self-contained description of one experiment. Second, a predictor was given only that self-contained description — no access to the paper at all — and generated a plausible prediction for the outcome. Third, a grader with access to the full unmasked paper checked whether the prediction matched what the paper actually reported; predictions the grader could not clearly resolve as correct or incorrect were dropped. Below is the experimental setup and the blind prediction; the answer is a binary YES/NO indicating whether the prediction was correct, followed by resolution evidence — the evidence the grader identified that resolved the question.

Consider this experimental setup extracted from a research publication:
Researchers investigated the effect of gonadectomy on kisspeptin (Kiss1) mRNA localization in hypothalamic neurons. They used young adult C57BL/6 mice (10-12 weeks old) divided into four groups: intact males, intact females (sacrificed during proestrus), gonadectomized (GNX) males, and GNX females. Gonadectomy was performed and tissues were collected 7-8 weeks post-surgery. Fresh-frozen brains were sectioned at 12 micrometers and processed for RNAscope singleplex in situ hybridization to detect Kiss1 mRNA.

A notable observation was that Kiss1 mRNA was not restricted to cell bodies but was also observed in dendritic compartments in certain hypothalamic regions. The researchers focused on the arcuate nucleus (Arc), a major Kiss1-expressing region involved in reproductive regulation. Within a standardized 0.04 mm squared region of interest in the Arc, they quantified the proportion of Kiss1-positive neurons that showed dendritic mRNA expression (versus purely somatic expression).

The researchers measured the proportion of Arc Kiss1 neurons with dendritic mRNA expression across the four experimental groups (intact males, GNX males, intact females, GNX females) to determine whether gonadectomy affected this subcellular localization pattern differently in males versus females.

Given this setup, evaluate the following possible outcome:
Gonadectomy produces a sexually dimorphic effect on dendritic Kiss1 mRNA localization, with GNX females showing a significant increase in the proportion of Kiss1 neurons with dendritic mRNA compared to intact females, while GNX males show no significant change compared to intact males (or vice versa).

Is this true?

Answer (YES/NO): NO